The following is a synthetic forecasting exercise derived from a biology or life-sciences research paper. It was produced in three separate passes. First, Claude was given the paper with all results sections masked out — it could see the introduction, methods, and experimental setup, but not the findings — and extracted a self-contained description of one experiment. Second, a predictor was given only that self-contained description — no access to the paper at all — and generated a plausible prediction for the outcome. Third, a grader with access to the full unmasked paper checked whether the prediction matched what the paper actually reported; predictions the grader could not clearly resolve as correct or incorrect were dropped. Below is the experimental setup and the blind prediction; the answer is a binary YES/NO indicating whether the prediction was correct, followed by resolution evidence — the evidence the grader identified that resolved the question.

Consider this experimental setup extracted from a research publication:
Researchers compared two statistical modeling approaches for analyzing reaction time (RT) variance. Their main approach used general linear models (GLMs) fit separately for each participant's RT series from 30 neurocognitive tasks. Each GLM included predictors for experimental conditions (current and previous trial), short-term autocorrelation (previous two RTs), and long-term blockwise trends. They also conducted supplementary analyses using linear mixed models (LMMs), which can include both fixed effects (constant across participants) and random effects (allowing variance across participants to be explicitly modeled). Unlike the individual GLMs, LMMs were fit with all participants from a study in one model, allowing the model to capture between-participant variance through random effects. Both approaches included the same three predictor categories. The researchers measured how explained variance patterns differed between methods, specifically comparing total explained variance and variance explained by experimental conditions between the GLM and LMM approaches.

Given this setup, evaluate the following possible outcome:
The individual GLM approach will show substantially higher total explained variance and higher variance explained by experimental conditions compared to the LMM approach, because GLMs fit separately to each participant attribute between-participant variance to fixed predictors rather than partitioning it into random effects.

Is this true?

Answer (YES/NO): NO